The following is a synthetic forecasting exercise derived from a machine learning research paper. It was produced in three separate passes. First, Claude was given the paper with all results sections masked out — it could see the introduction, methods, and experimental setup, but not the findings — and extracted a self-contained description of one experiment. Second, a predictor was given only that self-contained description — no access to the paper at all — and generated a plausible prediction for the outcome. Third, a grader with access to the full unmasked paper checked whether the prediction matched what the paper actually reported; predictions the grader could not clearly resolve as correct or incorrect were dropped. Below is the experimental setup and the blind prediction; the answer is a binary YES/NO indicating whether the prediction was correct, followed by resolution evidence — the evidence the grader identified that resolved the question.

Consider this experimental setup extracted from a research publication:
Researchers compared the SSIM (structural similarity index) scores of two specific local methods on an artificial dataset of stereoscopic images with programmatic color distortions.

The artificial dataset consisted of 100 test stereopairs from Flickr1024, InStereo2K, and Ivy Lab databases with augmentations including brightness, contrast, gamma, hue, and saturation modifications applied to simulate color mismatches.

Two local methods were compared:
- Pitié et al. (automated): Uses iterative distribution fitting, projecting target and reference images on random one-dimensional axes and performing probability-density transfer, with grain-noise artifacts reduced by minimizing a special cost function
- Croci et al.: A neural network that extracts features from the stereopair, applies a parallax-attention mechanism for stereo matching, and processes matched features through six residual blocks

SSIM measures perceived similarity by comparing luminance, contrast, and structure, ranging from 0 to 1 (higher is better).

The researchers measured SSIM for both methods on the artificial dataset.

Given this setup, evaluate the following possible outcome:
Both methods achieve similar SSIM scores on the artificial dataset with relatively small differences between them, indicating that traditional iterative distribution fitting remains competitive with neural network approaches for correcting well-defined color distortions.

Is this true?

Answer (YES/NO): YES